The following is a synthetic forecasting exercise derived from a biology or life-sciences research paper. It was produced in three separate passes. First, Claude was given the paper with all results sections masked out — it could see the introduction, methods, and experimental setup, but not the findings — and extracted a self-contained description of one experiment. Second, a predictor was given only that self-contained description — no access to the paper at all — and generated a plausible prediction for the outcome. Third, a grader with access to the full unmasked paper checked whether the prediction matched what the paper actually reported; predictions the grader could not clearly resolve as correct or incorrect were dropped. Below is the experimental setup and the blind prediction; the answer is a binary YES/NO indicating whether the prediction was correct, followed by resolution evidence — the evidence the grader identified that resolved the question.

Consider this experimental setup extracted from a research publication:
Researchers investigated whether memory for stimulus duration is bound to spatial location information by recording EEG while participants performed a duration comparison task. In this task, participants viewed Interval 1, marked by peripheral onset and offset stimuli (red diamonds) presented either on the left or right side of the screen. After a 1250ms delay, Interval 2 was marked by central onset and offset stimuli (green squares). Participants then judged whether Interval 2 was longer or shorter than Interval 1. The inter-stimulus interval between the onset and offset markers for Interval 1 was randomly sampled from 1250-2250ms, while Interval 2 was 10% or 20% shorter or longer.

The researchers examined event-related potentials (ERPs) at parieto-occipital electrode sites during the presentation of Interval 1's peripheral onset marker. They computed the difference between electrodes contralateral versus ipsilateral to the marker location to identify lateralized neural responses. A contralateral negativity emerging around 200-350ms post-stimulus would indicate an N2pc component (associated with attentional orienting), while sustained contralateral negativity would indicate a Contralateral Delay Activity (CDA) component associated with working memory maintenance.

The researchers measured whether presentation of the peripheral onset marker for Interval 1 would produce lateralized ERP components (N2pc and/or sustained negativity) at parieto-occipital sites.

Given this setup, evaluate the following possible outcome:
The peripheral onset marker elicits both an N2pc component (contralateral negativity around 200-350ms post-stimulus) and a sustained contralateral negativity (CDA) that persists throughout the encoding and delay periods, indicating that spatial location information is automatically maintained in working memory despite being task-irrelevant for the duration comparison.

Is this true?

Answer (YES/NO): NO